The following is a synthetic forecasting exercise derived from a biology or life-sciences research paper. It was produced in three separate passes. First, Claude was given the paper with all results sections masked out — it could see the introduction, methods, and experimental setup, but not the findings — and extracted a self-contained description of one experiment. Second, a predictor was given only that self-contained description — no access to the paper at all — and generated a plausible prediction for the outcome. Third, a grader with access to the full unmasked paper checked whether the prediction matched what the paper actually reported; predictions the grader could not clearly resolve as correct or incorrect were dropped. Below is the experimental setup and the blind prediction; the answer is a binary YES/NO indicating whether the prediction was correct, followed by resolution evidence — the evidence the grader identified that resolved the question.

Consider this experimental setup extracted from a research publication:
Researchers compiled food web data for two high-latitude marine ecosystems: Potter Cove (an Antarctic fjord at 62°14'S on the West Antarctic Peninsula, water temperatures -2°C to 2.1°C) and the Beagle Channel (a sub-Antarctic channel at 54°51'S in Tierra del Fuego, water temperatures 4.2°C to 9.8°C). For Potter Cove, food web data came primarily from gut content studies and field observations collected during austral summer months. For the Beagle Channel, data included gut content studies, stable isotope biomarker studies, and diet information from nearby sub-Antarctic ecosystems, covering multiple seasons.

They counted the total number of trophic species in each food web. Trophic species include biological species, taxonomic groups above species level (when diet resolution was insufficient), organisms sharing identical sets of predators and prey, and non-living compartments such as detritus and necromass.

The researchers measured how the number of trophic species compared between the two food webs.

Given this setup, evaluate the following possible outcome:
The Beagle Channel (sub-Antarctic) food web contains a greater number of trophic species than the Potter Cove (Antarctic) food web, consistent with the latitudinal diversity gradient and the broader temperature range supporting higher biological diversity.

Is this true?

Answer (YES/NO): YES